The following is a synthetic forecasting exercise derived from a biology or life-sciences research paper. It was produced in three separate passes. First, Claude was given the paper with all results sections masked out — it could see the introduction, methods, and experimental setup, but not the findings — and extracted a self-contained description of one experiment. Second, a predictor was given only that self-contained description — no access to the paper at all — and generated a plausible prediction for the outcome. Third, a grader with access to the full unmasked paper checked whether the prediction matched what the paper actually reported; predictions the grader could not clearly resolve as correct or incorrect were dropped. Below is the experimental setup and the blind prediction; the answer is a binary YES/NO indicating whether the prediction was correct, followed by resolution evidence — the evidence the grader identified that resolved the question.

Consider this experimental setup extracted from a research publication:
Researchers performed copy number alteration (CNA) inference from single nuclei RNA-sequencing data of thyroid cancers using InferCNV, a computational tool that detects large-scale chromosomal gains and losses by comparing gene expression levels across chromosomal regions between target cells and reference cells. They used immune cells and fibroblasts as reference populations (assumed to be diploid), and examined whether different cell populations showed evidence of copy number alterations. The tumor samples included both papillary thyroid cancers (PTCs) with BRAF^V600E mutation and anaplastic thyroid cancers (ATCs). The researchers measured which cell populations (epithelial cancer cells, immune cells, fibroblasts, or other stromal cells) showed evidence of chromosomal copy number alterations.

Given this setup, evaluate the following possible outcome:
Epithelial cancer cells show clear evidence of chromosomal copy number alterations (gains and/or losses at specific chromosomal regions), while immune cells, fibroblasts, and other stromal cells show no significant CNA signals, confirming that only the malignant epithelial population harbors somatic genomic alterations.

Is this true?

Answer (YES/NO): YES